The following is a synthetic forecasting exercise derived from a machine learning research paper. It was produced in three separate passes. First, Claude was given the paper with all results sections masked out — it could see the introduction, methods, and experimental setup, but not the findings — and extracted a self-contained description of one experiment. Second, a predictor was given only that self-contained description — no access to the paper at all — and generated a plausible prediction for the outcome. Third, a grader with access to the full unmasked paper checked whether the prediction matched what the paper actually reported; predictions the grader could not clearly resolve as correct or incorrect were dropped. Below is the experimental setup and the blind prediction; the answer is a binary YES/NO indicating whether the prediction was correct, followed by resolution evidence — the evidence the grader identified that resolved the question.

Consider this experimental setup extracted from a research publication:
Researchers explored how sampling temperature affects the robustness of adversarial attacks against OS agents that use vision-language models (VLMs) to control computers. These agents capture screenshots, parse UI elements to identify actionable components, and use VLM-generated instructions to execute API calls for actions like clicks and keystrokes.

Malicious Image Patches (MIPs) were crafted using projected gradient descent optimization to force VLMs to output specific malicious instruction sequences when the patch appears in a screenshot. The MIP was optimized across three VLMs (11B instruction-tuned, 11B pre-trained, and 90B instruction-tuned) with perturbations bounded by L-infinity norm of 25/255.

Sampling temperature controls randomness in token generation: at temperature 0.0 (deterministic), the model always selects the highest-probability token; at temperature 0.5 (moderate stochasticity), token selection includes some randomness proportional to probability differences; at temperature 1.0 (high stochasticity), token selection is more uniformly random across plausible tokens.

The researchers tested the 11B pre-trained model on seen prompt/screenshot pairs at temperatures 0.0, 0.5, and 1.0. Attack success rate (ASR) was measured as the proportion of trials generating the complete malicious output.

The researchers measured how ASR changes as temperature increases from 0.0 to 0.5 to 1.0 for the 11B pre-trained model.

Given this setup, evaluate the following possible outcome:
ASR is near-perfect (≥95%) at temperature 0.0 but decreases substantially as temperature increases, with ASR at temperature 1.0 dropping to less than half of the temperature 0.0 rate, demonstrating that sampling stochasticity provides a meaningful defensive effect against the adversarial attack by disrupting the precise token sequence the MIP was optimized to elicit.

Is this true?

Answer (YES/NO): NO